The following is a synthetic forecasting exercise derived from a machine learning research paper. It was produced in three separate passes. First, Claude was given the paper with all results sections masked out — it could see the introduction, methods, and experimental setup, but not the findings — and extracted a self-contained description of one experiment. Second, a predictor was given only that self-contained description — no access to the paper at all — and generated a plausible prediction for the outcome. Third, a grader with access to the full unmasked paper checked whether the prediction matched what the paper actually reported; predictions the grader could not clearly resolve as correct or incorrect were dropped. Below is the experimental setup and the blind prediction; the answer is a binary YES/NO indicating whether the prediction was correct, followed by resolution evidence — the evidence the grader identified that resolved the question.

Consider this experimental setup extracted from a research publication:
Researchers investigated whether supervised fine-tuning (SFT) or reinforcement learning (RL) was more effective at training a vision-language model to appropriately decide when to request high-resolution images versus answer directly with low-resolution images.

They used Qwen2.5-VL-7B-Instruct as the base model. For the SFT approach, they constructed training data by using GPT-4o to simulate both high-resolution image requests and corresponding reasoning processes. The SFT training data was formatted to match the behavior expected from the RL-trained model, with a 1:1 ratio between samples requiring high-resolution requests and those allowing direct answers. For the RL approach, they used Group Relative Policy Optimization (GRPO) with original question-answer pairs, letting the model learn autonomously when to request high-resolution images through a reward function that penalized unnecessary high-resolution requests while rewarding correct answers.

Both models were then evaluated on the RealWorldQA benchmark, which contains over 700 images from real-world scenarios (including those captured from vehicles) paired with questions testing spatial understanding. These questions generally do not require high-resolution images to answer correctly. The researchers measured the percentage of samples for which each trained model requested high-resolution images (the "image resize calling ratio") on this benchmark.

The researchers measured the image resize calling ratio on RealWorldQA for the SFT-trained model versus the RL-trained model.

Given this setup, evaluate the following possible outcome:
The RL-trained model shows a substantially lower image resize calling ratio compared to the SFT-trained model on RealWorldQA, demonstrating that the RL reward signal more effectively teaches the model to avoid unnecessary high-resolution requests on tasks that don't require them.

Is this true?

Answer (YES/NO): YES